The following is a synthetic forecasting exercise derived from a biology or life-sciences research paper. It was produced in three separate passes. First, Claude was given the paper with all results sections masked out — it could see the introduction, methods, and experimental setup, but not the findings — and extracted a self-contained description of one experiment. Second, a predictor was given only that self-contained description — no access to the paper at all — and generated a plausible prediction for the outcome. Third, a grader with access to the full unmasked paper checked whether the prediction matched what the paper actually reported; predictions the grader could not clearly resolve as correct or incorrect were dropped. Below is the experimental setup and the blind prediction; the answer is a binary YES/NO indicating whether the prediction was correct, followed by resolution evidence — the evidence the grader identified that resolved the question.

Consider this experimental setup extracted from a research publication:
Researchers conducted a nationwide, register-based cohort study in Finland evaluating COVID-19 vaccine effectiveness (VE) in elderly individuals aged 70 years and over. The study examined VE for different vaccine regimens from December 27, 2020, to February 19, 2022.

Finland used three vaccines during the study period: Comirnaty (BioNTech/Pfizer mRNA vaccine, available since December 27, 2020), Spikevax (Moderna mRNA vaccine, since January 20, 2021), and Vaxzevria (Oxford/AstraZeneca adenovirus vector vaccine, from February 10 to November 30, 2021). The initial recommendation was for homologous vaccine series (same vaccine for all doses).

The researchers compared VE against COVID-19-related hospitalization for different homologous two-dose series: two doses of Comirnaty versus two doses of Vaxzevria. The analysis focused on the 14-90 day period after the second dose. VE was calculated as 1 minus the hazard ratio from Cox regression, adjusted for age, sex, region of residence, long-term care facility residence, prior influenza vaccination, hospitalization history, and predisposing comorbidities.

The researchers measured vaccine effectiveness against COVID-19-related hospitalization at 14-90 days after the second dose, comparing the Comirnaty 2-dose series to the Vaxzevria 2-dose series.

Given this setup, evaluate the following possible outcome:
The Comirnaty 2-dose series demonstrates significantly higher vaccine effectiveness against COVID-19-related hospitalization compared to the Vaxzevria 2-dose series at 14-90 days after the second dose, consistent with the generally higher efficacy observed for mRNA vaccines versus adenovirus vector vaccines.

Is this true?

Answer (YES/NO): NO